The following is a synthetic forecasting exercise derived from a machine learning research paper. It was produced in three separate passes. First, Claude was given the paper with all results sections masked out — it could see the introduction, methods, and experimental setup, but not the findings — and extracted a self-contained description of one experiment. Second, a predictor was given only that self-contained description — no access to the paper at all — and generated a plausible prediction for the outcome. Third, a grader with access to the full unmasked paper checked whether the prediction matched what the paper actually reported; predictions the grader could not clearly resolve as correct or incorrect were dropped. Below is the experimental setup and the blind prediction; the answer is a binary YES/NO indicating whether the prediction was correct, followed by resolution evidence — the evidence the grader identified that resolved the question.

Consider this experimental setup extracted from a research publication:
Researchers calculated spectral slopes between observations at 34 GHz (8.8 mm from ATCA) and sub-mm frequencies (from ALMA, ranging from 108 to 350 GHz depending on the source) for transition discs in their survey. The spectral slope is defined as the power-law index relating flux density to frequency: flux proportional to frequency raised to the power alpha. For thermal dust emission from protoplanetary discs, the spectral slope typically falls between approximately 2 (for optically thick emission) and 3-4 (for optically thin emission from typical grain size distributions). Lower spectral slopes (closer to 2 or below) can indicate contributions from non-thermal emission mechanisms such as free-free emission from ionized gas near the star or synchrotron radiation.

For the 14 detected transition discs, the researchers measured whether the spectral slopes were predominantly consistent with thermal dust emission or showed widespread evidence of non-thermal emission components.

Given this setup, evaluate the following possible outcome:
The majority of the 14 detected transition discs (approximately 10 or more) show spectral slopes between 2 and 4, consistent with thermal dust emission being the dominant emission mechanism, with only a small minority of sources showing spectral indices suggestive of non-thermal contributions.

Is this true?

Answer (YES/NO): YES